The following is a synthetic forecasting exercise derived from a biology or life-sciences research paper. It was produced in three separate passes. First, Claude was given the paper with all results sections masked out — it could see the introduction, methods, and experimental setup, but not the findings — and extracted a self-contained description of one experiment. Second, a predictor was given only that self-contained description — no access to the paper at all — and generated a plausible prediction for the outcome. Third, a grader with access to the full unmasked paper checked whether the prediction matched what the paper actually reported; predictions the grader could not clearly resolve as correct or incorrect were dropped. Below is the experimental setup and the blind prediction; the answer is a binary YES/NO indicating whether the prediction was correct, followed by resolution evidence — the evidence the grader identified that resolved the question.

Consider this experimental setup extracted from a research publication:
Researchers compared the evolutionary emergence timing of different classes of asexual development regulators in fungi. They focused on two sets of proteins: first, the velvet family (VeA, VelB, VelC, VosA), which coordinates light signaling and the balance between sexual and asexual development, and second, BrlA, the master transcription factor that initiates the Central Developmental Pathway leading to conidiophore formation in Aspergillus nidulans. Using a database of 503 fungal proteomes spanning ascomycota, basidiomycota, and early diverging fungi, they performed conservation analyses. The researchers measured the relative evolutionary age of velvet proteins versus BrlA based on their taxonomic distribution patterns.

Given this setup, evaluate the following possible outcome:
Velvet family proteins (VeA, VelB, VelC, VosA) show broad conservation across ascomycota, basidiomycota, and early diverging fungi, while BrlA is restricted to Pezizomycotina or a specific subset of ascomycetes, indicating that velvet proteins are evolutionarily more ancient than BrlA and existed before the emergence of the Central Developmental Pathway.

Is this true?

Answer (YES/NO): NO